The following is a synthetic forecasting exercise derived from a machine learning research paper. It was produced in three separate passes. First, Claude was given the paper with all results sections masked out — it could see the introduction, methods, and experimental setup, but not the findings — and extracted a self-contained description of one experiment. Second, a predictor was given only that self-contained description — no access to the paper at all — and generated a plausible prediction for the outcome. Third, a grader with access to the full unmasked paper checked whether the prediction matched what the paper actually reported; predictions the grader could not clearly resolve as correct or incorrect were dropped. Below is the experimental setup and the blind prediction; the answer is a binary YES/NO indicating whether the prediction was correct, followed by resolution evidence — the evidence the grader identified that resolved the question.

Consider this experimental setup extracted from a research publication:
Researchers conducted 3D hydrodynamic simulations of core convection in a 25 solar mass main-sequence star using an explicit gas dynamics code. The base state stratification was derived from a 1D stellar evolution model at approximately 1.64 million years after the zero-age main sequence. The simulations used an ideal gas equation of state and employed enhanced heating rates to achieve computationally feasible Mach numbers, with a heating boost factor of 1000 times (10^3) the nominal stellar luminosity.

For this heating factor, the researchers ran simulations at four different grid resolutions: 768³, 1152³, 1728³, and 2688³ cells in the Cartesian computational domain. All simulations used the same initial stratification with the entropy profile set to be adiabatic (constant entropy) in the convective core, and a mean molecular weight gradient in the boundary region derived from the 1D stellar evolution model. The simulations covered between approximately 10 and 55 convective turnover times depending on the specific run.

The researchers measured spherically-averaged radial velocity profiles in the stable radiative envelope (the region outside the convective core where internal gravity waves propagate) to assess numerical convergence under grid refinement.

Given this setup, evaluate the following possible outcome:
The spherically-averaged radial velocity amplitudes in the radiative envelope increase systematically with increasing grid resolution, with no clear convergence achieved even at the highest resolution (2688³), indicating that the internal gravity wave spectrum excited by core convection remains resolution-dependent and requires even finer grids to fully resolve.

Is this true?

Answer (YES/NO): NO